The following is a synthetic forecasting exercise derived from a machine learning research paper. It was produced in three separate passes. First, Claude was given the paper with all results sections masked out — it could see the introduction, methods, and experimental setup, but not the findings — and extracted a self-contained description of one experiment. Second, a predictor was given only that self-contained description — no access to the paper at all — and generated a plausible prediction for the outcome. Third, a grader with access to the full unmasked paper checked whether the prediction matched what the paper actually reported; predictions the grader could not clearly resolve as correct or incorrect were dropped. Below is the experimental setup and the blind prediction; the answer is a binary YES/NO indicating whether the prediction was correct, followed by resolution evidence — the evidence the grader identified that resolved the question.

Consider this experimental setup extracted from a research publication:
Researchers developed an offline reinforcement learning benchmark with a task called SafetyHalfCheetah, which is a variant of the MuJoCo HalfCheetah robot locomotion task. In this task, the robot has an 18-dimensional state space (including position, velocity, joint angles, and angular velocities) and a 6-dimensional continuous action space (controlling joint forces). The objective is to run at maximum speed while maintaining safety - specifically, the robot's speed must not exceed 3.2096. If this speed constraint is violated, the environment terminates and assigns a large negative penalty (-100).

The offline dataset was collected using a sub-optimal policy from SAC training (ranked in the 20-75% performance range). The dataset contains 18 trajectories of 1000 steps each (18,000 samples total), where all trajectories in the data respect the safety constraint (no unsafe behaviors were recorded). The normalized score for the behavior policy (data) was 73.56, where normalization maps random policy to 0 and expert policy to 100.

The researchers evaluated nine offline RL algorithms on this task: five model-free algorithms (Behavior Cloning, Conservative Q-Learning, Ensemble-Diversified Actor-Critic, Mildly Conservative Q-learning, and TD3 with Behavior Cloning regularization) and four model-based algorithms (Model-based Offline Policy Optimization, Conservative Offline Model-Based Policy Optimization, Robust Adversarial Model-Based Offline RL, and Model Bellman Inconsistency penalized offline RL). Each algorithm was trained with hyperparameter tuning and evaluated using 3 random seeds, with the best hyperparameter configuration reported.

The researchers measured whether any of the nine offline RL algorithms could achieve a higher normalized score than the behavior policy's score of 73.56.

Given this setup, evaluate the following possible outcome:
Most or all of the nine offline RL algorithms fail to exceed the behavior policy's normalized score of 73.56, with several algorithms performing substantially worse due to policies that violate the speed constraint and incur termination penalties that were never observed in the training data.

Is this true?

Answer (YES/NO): YES